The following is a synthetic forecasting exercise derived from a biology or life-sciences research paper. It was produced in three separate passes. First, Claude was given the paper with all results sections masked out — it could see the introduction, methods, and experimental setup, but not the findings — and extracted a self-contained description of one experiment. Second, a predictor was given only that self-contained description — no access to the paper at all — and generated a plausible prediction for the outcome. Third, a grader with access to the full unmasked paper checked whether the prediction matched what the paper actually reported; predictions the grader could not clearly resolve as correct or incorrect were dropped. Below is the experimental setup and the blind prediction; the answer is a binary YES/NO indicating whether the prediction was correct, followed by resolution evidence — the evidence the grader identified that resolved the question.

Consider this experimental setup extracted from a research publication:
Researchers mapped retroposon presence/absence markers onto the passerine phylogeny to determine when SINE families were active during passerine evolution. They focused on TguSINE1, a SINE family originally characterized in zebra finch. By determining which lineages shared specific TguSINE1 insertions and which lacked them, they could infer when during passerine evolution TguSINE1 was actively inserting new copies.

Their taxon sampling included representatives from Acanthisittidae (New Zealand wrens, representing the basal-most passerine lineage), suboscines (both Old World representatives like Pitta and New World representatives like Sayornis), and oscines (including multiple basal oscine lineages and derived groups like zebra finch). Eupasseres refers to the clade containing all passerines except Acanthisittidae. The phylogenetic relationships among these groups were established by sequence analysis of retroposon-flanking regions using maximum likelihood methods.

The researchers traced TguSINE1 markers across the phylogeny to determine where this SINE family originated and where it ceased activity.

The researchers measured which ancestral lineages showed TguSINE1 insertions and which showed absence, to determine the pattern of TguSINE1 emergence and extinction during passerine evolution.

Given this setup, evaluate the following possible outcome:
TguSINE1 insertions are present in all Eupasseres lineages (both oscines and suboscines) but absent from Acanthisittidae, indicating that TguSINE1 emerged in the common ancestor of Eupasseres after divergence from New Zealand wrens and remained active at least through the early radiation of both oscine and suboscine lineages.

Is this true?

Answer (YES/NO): NO